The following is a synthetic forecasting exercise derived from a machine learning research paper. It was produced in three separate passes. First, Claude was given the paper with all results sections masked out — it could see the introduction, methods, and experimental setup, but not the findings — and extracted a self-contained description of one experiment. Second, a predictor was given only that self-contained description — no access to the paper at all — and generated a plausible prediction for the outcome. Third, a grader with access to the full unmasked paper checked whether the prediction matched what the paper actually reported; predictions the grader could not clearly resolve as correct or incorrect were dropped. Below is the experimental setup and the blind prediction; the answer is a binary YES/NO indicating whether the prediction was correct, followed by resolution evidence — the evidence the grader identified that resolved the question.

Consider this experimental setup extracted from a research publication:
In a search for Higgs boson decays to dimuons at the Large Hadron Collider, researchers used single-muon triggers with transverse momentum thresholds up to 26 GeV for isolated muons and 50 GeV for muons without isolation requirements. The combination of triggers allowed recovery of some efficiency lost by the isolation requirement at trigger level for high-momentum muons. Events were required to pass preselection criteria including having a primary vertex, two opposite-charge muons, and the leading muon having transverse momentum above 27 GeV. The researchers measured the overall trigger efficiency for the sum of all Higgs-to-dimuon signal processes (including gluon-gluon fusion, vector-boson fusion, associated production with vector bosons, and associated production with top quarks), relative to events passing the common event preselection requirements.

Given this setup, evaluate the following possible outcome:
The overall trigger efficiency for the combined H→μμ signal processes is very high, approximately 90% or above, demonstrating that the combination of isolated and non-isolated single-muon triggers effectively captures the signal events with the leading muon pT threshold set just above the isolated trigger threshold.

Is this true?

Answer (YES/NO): YES